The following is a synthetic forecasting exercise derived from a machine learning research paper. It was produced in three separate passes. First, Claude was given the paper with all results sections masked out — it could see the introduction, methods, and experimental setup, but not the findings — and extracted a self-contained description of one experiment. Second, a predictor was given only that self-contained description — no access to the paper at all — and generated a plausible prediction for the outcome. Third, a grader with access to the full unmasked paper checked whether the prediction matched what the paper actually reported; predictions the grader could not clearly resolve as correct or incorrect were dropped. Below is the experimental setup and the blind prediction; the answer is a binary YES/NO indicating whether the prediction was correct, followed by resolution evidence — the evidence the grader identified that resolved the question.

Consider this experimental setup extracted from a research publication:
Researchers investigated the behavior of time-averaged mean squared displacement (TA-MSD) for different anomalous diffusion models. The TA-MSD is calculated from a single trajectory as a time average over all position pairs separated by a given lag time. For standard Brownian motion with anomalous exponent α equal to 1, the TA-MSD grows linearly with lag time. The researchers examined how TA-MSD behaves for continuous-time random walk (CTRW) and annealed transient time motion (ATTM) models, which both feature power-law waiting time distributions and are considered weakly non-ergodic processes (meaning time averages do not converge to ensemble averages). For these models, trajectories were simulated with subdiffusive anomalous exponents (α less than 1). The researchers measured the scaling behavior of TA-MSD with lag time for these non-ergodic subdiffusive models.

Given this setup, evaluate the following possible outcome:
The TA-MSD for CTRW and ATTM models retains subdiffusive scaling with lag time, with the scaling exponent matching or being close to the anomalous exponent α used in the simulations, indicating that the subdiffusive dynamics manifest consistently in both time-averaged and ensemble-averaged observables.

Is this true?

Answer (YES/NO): NO